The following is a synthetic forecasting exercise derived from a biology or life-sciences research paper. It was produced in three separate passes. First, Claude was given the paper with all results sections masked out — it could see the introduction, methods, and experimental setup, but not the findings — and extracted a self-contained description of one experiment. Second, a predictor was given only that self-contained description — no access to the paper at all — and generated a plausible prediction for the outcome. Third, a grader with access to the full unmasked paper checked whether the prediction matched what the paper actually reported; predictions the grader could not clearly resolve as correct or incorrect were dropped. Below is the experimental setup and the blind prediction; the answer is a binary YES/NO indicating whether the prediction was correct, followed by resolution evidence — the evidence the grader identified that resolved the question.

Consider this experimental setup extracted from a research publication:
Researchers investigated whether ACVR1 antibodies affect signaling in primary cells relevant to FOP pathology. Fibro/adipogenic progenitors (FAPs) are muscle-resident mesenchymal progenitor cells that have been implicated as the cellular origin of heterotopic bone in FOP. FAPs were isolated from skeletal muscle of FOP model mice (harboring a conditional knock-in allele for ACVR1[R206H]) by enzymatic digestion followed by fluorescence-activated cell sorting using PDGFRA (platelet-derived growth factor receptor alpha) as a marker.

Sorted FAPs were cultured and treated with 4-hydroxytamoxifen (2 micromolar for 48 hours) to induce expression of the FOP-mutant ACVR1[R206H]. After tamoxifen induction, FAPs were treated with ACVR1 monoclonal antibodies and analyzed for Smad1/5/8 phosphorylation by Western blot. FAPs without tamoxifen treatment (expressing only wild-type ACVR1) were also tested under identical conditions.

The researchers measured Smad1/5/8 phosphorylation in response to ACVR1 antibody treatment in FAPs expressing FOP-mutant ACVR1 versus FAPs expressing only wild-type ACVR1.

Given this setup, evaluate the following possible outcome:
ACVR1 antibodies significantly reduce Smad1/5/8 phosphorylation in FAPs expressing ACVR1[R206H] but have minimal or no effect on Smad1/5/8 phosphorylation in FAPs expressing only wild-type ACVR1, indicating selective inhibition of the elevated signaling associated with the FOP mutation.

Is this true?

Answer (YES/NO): NO